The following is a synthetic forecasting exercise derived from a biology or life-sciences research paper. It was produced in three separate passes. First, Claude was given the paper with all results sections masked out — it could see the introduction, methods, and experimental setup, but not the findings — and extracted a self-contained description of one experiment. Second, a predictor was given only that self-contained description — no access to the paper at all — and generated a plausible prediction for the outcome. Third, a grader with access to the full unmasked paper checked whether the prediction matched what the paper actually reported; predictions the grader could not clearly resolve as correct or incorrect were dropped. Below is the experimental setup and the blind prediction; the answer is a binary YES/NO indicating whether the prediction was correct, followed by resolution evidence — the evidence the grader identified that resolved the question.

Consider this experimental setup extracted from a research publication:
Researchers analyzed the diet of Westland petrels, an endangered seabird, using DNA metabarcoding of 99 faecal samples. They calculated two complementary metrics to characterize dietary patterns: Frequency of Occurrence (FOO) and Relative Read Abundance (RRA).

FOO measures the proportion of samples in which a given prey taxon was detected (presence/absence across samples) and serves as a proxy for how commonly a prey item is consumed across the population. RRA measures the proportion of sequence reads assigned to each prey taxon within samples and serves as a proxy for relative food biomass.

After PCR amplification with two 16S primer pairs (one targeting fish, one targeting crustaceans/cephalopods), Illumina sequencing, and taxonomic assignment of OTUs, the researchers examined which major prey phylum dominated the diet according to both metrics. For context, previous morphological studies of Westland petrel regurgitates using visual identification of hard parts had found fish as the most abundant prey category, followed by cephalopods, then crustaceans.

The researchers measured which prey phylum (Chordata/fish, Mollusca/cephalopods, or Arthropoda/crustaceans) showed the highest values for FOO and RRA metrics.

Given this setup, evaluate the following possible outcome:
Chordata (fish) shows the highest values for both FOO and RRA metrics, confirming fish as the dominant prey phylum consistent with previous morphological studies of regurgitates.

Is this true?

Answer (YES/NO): NO